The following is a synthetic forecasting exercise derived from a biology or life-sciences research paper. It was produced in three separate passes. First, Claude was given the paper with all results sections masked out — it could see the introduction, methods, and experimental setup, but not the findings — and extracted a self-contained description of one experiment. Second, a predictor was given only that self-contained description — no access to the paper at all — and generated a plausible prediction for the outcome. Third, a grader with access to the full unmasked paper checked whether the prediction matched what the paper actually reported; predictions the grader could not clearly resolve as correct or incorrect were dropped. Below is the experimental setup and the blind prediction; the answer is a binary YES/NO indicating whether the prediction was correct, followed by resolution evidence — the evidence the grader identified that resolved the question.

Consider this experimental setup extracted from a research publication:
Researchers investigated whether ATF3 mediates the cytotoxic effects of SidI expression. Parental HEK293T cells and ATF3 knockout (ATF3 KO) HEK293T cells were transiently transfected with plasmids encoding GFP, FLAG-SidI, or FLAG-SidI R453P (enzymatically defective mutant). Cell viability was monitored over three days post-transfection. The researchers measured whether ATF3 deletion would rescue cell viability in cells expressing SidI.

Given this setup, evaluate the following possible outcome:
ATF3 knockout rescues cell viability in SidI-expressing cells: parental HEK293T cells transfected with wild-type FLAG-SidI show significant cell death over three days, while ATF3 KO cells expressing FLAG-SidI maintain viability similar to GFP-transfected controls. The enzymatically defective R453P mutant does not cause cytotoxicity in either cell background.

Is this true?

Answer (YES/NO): NO